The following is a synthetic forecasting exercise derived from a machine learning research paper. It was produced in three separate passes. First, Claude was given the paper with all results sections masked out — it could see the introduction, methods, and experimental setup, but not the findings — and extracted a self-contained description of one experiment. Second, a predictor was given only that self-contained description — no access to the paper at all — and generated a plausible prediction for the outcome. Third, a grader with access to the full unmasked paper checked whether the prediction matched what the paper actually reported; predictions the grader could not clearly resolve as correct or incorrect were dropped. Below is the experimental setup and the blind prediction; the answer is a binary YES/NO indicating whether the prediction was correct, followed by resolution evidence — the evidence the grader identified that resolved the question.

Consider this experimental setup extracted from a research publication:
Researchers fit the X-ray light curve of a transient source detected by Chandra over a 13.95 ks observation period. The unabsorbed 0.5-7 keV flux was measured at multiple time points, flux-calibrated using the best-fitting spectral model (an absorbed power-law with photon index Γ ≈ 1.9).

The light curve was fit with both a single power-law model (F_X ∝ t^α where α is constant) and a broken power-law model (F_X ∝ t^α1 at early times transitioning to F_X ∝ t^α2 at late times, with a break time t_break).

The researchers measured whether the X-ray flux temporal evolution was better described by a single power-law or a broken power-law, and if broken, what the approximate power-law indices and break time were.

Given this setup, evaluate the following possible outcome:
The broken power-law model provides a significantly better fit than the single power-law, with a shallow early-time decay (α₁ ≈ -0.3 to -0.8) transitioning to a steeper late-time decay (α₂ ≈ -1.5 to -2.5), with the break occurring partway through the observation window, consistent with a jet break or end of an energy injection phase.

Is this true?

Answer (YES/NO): NO